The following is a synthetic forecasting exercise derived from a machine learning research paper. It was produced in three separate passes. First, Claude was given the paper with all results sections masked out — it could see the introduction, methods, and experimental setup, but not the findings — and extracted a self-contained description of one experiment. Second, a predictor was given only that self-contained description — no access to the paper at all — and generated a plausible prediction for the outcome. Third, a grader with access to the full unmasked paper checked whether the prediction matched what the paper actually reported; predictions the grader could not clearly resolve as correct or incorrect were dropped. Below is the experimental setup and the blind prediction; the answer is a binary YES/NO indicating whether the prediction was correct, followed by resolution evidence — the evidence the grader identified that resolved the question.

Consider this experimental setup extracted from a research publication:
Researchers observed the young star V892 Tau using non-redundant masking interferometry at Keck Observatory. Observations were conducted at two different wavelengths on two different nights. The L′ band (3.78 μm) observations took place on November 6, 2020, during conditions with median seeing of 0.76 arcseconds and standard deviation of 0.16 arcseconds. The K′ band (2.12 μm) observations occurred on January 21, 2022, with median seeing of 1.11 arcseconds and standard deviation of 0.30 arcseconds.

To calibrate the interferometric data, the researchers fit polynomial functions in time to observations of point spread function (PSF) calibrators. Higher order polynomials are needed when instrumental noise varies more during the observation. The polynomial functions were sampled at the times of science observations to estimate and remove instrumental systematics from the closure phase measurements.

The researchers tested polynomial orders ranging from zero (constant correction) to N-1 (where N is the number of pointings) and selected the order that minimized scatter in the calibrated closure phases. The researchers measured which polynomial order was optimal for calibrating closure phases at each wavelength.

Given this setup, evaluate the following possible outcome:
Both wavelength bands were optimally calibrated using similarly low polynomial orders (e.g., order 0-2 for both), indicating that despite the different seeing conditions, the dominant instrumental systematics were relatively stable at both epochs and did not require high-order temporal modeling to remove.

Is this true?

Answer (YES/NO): NO